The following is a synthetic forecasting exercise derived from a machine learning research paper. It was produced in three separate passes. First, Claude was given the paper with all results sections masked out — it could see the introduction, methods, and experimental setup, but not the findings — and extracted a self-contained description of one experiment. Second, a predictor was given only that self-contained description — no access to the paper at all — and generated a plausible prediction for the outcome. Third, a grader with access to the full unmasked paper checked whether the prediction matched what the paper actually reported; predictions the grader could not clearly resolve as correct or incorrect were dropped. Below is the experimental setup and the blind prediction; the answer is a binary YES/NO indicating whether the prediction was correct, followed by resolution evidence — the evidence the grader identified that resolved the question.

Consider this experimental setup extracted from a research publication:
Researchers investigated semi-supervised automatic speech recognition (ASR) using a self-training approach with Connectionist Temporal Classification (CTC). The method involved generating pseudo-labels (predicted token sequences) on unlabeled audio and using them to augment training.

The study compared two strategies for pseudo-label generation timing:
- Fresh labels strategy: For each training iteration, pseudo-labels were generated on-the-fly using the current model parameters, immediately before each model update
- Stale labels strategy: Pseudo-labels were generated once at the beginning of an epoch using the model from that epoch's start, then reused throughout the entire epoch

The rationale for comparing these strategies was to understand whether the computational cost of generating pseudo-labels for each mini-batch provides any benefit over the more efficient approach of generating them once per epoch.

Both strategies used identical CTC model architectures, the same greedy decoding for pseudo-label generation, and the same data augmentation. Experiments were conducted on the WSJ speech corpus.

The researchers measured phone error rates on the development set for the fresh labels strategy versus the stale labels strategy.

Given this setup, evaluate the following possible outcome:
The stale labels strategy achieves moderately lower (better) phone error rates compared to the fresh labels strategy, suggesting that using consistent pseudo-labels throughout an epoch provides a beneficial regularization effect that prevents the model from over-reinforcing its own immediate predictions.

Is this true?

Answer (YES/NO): NO